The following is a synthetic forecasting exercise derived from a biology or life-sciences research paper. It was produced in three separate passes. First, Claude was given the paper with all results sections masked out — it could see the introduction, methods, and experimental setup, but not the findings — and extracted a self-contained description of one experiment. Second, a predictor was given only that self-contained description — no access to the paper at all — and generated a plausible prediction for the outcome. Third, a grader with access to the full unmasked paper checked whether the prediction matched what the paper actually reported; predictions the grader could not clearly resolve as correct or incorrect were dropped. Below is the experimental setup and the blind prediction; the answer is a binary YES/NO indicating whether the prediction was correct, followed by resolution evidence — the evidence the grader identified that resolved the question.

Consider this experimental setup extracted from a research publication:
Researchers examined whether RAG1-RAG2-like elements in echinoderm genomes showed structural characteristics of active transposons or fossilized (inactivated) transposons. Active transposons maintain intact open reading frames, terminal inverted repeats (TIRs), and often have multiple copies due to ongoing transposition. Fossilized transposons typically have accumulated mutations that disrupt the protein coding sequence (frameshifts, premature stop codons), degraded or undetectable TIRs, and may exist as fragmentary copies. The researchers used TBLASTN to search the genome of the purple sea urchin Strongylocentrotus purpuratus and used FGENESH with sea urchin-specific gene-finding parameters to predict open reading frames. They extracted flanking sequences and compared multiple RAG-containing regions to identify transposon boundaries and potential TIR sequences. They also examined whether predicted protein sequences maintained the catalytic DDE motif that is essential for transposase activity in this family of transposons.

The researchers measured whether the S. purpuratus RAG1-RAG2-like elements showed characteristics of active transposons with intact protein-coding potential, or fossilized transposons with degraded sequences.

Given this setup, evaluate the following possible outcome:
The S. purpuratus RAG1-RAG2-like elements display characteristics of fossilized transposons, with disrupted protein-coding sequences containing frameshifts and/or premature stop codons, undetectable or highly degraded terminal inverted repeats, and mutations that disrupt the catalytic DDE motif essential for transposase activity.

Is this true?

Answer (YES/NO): NO